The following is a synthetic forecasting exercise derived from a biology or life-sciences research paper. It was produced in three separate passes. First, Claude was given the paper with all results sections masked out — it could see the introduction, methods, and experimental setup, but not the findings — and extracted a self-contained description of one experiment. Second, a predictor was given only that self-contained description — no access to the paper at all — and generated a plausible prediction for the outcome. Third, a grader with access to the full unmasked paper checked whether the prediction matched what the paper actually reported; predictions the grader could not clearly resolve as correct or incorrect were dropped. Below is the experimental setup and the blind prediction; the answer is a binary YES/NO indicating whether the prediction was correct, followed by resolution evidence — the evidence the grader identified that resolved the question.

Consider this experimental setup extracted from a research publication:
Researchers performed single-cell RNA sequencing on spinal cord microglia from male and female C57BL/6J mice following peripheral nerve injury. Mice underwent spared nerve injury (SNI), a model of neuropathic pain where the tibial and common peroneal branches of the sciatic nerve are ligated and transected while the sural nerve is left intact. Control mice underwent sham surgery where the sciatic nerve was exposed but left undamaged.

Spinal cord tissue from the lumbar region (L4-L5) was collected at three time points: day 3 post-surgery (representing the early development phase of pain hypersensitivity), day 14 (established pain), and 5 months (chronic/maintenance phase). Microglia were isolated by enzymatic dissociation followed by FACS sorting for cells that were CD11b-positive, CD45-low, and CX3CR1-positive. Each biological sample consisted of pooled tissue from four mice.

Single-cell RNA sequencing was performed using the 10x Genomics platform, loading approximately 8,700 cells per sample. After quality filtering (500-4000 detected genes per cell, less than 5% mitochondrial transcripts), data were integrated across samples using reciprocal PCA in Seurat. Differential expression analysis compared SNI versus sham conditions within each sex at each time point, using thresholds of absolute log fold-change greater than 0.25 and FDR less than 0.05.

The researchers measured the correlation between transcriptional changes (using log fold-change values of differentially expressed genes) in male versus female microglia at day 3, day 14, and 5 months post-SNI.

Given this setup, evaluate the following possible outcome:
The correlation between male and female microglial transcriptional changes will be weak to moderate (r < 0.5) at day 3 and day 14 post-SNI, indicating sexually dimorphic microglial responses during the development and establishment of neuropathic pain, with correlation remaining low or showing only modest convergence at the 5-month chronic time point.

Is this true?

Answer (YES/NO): NO